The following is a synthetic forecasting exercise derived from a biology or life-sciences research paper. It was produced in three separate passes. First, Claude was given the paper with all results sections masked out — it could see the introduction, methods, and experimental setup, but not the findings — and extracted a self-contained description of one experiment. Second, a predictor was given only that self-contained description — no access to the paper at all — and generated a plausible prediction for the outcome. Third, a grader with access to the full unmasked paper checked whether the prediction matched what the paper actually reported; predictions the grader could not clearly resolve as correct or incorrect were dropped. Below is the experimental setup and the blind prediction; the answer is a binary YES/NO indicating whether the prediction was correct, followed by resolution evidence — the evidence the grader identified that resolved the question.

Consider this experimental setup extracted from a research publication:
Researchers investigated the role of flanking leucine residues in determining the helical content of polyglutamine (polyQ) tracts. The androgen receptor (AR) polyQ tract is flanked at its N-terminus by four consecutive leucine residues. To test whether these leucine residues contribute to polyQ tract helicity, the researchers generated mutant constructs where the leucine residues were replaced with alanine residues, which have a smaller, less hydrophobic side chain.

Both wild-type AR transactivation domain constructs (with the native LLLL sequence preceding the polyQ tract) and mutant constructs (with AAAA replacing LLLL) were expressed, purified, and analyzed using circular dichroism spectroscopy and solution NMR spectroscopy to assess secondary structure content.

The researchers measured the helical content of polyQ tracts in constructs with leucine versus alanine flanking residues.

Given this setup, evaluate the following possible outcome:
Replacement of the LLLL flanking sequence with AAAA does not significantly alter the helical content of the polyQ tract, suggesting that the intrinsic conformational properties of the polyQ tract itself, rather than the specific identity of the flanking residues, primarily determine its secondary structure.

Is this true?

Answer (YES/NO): NO